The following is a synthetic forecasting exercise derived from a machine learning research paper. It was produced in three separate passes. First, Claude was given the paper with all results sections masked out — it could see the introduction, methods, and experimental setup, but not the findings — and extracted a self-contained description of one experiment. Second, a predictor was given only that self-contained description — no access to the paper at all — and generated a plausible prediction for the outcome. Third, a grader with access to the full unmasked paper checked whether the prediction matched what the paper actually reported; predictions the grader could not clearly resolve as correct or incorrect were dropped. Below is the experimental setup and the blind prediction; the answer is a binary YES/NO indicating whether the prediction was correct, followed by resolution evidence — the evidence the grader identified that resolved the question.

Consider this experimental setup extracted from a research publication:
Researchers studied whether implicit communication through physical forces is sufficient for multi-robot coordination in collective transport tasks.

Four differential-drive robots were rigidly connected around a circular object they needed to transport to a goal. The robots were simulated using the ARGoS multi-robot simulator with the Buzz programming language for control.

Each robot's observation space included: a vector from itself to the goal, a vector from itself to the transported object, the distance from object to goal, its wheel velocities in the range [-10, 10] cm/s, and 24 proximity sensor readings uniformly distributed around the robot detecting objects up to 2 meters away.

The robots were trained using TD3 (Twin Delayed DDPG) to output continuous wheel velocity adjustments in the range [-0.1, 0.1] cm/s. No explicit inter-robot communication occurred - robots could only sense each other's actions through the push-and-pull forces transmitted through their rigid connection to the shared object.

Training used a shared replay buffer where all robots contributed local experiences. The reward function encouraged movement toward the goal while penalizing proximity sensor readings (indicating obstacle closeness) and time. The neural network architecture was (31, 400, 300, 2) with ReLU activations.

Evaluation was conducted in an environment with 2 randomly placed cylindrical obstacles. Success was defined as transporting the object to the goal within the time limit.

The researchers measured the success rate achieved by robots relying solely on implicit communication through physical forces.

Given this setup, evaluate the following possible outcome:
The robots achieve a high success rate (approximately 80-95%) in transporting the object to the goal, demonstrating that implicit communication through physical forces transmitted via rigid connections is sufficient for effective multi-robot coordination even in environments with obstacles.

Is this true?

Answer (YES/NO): YES